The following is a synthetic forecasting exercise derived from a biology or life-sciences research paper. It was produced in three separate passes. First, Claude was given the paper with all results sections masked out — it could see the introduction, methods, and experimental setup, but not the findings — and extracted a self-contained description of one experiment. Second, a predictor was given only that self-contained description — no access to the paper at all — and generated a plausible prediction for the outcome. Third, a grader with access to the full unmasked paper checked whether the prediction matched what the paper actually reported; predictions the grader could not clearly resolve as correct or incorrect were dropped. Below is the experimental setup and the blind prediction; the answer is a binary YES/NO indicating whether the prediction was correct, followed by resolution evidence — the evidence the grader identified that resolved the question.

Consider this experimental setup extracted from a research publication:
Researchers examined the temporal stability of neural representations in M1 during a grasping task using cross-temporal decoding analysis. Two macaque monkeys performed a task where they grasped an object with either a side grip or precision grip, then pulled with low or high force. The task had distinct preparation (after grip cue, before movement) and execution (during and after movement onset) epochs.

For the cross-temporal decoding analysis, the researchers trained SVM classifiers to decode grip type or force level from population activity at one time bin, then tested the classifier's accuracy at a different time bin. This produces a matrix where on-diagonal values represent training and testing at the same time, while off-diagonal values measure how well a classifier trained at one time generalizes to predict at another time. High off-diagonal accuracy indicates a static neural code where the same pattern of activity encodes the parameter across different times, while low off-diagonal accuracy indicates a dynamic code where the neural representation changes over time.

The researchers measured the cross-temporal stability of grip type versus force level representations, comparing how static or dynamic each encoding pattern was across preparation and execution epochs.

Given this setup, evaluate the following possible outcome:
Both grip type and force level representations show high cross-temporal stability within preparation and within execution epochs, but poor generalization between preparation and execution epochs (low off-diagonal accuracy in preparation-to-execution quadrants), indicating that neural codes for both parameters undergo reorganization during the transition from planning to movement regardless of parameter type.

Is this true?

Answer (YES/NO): NO